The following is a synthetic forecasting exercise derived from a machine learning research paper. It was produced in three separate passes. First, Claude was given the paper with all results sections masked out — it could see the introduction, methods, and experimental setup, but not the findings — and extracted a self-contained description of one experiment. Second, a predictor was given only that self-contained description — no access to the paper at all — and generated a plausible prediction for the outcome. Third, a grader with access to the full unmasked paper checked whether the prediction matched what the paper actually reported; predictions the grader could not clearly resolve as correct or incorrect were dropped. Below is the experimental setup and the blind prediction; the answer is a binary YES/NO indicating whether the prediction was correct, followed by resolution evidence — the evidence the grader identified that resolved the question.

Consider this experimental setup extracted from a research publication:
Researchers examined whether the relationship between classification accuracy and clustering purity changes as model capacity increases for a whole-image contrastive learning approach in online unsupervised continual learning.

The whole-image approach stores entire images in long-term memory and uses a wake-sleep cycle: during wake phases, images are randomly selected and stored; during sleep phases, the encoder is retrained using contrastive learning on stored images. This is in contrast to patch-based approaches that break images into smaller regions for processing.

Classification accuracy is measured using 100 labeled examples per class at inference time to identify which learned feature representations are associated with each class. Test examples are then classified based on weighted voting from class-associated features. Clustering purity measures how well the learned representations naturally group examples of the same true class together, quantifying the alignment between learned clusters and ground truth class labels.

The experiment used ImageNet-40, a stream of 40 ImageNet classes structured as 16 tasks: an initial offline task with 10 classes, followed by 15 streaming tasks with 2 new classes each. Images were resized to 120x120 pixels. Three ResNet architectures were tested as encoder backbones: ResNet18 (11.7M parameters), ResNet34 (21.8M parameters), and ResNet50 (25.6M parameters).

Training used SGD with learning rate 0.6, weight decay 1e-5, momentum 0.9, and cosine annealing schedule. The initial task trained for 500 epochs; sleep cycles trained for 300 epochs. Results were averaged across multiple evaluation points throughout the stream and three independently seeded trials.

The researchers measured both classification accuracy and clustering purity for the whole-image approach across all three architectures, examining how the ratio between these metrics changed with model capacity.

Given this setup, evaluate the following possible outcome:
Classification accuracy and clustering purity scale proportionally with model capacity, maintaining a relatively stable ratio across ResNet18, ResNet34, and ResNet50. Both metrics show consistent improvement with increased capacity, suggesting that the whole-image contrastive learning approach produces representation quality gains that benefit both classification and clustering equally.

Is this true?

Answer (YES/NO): YES